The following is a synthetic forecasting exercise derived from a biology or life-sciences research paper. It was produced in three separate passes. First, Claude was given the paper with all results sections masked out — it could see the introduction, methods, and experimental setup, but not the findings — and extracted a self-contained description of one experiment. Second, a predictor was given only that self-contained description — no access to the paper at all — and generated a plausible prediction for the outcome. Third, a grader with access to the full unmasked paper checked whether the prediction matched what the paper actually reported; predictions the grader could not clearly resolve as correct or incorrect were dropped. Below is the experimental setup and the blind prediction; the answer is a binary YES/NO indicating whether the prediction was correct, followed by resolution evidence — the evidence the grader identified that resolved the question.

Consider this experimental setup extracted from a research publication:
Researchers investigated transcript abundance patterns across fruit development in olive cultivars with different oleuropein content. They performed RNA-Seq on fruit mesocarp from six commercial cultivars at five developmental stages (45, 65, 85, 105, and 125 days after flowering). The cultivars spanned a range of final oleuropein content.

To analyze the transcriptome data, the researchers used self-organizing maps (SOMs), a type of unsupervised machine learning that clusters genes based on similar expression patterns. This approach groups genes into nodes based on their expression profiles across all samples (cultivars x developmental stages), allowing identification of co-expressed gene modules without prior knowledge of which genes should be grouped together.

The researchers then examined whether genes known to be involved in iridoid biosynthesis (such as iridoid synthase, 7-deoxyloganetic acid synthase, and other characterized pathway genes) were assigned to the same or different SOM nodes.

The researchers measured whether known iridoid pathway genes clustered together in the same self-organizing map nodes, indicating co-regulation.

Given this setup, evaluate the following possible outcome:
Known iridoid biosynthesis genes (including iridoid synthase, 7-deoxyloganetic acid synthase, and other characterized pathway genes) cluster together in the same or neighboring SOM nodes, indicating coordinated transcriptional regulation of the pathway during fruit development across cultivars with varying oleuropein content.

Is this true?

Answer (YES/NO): YES